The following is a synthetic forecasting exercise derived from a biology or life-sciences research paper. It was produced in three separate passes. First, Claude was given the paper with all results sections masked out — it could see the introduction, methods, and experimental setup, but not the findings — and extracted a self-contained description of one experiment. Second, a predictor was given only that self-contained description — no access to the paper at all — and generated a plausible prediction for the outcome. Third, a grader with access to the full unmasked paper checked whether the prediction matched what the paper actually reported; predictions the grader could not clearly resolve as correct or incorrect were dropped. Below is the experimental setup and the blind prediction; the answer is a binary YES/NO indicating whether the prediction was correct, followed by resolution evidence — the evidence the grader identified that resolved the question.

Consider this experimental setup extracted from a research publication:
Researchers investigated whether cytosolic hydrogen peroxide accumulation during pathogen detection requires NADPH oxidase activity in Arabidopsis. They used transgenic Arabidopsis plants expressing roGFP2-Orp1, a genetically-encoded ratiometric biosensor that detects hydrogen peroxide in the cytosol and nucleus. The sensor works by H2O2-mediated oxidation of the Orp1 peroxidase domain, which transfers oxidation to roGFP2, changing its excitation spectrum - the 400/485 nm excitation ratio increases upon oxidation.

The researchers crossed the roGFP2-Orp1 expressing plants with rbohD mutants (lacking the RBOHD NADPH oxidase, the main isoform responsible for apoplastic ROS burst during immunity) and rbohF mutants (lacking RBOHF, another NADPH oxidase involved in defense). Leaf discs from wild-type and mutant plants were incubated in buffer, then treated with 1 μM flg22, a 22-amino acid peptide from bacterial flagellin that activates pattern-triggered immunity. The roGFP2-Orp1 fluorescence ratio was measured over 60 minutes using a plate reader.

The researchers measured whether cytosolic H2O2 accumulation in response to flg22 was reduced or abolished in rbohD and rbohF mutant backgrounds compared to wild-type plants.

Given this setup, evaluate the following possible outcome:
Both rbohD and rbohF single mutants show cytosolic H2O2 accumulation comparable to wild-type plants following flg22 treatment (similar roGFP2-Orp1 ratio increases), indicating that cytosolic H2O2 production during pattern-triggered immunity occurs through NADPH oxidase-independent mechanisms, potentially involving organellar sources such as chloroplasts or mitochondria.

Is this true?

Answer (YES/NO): NO